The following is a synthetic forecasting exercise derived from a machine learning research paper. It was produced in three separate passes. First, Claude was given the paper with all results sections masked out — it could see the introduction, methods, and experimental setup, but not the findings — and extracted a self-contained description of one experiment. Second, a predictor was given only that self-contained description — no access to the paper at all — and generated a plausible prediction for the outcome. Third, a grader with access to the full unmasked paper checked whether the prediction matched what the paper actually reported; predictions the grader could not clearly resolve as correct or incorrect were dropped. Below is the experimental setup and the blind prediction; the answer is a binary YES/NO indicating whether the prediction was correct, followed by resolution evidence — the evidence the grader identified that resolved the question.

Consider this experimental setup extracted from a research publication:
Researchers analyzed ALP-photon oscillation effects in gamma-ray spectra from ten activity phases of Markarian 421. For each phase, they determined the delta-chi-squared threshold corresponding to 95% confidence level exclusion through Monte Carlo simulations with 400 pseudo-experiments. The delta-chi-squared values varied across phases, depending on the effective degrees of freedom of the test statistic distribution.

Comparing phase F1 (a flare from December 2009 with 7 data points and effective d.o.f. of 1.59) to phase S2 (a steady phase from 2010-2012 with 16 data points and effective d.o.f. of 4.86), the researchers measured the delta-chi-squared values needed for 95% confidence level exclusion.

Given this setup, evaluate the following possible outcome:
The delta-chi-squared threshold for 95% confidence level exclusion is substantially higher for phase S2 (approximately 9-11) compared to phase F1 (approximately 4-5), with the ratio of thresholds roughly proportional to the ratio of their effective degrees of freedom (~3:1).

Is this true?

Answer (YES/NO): NO